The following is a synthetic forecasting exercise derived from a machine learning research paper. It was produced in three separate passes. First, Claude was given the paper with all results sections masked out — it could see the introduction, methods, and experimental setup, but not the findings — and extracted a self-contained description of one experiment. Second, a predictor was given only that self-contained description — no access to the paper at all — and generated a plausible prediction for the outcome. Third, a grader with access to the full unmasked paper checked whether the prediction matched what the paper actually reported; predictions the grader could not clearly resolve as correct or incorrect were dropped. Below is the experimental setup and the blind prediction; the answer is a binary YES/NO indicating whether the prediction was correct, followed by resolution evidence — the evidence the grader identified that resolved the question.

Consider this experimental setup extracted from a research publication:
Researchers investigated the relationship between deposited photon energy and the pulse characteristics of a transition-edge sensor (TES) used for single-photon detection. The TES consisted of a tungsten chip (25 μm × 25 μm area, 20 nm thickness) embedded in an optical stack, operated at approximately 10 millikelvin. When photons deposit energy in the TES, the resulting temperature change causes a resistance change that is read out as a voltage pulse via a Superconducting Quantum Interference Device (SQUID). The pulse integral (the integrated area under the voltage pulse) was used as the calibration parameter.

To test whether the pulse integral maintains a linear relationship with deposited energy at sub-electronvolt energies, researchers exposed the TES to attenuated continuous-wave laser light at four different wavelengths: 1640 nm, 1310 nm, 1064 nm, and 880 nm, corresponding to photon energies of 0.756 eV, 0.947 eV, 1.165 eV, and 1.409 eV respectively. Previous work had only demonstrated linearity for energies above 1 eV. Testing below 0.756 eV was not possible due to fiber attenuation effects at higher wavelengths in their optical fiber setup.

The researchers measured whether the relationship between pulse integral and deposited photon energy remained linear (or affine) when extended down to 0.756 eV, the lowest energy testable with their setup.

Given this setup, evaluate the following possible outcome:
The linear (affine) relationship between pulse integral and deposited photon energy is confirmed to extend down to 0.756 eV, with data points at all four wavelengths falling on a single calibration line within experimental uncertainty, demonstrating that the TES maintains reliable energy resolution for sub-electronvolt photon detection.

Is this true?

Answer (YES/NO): YES